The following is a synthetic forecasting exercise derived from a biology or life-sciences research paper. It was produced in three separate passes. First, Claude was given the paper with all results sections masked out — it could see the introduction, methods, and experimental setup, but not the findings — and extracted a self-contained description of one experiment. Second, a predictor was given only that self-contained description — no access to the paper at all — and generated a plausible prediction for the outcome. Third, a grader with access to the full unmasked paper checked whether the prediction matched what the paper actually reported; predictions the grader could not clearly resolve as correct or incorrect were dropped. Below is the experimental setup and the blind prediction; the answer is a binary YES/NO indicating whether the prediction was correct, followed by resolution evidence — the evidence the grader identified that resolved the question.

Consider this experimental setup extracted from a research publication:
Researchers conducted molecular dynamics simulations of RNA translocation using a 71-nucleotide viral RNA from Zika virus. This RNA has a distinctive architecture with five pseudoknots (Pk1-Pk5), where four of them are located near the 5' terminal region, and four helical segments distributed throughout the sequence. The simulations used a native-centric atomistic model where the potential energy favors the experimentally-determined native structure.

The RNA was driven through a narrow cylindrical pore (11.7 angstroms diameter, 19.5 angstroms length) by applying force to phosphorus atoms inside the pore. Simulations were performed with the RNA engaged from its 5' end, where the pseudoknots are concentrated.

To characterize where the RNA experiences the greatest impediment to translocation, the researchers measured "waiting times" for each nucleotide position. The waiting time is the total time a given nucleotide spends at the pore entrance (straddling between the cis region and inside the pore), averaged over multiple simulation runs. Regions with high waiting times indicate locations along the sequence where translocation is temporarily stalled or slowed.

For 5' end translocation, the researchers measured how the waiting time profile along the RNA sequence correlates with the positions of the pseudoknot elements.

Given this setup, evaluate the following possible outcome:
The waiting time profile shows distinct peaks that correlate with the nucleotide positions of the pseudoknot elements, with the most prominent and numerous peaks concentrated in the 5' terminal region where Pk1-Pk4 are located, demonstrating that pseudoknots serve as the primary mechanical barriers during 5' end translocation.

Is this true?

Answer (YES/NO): NO